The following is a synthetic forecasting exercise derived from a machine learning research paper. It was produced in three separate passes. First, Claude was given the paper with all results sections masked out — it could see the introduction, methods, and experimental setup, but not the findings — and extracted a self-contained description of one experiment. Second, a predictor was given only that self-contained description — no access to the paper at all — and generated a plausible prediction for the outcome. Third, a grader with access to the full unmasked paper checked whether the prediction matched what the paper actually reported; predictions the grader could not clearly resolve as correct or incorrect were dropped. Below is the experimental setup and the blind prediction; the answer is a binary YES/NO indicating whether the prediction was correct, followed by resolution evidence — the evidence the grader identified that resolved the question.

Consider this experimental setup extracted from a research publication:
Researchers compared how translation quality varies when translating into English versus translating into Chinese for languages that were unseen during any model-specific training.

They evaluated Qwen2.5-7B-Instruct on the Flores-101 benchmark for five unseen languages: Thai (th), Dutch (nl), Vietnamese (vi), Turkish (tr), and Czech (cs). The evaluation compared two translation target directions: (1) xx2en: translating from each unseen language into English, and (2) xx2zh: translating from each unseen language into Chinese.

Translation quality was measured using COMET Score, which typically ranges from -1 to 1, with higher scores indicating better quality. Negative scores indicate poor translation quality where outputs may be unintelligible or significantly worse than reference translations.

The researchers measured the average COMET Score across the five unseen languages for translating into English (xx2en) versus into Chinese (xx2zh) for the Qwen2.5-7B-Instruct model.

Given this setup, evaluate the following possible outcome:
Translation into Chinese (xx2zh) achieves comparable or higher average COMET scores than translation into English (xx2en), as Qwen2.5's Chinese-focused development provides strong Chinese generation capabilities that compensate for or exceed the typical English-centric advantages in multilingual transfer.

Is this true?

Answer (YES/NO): NO